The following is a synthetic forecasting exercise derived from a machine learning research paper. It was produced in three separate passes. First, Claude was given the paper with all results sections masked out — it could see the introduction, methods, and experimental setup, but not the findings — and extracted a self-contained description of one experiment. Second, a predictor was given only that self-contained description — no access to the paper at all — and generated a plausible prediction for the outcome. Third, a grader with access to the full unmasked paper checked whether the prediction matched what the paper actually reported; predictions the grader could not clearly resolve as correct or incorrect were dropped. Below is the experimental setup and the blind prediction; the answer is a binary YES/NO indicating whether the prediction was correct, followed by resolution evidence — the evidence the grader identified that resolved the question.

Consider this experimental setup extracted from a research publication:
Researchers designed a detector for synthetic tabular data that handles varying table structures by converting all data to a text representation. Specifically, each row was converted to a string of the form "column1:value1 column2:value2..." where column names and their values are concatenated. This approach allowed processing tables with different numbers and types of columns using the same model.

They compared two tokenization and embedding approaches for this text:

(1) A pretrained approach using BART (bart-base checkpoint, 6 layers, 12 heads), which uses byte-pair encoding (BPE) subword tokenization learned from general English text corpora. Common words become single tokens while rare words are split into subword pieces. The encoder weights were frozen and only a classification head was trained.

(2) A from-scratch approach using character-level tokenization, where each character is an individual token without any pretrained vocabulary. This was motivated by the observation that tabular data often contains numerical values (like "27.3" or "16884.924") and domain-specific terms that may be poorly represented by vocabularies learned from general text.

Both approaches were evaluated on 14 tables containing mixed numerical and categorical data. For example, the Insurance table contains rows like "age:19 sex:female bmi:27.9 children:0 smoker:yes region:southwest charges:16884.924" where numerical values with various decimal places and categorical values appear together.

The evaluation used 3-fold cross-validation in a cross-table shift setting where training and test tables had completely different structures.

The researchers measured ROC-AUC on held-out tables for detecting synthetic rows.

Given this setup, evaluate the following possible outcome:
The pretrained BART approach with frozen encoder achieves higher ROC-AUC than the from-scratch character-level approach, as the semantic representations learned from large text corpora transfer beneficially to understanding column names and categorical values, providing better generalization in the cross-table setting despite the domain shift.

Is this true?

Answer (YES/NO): NO